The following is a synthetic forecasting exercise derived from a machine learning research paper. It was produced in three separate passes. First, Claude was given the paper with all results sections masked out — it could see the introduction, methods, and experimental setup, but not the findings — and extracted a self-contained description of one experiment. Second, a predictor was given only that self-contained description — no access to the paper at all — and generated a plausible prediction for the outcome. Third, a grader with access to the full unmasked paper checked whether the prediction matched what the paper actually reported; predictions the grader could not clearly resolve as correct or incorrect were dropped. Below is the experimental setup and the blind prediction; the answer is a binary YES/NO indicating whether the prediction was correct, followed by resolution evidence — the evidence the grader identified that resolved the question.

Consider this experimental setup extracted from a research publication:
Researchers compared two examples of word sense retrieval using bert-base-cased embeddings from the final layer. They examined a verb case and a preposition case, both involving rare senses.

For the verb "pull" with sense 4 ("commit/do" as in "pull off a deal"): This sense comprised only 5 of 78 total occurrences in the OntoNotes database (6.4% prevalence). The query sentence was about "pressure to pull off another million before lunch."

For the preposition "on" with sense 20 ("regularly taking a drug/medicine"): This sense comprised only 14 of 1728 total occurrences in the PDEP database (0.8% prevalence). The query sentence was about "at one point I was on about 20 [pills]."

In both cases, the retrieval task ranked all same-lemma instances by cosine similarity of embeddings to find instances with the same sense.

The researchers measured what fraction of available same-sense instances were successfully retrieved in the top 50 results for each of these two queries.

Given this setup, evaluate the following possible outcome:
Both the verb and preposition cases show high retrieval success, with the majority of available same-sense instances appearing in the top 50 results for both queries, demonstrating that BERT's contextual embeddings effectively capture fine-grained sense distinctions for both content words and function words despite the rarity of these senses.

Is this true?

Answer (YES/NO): NO